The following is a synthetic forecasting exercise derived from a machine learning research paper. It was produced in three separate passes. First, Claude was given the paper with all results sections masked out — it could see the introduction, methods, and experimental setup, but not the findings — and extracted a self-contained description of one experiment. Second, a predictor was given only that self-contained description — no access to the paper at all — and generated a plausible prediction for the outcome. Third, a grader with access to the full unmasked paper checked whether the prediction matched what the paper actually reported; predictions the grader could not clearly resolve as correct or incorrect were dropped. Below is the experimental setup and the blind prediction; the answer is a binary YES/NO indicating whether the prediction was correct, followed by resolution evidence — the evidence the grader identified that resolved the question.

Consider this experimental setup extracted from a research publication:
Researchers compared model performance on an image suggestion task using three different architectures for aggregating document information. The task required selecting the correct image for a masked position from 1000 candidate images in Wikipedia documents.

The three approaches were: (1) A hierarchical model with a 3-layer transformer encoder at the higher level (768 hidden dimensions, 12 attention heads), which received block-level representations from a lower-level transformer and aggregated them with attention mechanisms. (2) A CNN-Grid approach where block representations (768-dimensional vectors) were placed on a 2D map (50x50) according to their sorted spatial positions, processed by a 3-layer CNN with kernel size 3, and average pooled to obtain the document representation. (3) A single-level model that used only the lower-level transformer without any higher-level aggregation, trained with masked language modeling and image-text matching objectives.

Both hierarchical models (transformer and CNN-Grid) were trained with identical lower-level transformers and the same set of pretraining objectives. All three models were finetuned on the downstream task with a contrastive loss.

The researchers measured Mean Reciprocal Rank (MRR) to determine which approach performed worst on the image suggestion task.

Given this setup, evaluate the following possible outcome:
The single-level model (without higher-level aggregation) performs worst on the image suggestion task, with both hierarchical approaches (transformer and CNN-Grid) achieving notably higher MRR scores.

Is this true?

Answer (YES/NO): NO